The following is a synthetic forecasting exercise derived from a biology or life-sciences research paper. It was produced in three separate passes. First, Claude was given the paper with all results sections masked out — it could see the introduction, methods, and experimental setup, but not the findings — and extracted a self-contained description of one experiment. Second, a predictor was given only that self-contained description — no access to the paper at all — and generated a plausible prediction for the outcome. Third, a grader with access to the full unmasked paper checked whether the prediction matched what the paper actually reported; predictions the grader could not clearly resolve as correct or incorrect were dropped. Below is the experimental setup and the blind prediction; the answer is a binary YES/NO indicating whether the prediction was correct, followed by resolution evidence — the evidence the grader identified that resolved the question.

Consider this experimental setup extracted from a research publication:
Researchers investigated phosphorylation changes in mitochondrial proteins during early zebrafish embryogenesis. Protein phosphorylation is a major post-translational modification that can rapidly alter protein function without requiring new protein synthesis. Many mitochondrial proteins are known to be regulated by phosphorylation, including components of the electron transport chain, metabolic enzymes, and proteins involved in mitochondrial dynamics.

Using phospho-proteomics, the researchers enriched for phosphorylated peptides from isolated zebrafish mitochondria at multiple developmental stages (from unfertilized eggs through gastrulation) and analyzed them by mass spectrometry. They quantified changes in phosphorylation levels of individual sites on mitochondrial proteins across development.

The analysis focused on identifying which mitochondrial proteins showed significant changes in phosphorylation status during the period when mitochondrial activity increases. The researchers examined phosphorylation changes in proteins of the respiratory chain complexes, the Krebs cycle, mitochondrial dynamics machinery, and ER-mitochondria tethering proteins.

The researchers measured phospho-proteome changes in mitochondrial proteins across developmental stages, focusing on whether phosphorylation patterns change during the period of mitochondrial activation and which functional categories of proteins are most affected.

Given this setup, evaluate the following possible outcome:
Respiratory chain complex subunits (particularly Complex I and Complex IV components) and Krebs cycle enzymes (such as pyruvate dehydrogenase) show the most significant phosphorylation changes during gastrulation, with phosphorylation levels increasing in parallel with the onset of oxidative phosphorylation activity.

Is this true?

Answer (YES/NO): NO